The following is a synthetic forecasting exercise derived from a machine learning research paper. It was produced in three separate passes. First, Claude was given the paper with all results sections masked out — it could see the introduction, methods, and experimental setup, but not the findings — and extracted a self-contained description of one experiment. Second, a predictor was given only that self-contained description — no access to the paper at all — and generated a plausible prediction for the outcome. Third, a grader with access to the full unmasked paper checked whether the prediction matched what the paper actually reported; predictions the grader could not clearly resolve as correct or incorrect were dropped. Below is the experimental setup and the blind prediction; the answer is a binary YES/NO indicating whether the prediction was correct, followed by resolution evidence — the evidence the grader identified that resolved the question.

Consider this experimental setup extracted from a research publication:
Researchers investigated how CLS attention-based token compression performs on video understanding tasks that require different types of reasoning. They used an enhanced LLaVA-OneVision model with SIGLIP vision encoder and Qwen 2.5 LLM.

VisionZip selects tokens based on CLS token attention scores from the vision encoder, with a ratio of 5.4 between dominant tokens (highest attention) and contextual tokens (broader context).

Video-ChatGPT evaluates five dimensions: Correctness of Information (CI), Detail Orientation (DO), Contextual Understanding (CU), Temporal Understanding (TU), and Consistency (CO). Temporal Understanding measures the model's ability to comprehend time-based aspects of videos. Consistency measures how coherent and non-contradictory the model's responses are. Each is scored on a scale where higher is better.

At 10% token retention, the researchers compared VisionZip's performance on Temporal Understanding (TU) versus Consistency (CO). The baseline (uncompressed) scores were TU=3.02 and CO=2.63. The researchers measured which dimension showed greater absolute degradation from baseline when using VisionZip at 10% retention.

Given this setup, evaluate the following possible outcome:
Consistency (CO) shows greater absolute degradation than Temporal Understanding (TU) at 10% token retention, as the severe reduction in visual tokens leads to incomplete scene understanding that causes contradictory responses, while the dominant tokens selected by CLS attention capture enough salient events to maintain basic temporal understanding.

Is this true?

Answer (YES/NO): NO